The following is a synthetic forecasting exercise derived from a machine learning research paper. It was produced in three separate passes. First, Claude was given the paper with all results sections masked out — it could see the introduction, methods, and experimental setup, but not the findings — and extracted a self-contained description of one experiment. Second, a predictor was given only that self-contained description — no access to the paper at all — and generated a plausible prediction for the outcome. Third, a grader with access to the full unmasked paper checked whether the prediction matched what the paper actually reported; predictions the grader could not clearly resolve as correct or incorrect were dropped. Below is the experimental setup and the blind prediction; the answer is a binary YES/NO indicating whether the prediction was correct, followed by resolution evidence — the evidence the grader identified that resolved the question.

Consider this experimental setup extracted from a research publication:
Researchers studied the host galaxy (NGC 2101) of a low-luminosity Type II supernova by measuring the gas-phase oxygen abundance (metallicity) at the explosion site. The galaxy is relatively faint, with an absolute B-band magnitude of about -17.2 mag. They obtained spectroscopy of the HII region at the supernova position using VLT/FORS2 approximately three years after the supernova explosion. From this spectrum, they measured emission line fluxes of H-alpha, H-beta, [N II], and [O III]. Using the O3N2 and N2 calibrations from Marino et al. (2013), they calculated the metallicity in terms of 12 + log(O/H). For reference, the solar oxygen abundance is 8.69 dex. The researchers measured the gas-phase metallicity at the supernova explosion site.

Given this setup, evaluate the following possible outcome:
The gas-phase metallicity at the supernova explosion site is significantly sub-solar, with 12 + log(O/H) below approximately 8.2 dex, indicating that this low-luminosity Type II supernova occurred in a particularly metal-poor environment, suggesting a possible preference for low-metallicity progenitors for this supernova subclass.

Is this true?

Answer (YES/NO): YES